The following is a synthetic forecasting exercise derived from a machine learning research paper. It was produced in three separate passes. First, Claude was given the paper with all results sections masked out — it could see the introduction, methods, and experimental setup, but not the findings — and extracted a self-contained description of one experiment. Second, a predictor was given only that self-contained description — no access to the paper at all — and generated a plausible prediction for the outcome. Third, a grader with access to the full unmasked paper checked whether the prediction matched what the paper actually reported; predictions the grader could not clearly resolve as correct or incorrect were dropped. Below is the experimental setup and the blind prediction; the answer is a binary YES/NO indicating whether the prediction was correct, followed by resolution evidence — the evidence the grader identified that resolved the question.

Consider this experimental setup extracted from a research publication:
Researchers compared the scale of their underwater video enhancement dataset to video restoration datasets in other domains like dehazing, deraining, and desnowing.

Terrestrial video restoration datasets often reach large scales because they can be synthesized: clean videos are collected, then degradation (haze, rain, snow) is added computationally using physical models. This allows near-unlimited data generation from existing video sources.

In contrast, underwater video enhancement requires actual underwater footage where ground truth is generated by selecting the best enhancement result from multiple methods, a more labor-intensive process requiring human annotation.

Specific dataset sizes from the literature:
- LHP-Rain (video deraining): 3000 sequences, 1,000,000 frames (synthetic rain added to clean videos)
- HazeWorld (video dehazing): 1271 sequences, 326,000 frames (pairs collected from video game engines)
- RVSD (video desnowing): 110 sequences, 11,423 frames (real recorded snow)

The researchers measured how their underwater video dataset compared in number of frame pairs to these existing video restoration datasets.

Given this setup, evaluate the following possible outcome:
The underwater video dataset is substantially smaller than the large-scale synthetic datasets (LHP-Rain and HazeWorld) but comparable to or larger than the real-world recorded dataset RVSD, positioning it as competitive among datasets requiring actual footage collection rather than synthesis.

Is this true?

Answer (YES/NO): NO